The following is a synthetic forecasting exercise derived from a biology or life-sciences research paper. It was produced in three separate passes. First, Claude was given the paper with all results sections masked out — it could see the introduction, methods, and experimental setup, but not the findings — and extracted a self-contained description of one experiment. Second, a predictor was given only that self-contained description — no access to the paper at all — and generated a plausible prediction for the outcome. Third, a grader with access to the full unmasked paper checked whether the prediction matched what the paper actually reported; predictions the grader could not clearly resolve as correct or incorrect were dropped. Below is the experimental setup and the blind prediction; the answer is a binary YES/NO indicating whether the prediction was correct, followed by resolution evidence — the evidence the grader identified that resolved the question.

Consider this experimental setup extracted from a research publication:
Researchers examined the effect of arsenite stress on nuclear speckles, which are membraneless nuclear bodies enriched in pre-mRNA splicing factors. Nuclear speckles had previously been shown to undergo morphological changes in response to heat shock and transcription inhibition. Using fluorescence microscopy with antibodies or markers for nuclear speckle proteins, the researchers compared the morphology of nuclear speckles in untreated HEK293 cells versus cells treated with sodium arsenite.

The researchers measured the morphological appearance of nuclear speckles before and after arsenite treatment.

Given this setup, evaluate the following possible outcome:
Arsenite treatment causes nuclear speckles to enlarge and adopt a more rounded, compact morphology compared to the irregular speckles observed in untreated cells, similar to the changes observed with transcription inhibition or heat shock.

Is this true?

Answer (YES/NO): NO